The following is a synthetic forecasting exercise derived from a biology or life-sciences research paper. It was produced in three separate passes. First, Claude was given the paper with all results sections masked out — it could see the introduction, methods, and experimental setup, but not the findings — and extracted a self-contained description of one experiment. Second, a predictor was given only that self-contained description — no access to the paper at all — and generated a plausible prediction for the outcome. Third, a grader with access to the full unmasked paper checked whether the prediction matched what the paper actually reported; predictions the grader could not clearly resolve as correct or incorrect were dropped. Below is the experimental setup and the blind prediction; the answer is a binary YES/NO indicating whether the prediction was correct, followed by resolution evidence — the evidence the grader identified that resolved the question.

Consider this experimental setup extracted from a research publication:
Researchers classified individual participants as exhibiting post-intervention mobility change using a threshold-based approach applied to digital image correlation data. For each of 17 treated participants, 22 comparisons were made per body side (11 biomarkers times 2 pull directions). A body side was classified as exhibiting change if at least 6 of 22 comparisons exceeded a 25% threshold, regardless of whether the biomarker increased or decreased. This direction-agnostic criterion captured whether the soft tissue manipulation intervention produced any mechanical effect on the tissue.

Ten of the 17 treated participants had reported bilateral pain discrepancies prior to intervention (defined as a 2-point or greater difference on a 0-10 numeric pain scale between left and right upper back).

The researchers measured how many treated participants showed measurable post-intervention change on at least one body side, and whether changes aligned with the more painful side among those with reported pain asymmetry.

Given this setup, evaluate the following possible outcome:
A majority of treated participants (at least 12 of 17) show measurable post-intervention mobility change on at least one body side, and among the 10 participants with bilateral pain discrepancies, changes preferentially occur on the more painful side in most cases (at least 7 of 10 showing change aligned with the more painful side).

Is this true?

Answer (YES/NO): YES